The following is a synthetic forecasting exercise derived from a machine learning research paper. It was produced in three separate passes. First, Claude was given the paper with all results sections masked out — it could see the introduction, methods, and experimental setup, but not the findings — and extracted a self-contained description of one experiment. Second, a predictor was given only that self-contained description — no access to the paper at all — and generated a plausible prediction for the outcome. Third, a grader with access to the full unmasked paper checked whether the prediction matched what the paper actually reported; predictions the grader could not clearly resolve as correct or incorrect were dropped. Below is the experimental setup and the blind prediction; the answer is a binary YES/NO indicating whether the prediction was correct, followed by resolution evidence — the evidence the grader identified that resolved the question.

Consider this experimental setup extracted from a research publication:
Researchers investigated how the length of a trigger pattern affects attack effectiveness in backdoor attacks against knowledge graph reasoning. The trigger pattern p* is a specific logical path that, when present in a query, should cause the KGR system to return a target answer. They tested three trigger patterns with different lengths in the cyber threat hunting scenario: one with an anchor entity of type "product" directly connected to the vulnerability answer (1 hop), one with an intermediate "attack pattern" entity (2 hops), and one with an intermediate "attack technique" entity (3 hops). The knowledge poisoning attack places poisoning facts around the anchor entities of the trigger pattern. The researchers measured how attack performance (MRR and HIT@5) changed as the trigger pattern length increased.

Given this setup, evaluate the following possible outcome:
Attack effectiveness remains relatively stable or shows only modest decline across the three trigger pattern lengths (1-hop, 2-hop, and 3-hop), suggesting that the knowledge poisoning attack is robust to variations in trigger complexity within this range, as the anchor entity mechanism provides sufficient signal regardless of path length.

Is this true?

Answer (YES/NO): NO